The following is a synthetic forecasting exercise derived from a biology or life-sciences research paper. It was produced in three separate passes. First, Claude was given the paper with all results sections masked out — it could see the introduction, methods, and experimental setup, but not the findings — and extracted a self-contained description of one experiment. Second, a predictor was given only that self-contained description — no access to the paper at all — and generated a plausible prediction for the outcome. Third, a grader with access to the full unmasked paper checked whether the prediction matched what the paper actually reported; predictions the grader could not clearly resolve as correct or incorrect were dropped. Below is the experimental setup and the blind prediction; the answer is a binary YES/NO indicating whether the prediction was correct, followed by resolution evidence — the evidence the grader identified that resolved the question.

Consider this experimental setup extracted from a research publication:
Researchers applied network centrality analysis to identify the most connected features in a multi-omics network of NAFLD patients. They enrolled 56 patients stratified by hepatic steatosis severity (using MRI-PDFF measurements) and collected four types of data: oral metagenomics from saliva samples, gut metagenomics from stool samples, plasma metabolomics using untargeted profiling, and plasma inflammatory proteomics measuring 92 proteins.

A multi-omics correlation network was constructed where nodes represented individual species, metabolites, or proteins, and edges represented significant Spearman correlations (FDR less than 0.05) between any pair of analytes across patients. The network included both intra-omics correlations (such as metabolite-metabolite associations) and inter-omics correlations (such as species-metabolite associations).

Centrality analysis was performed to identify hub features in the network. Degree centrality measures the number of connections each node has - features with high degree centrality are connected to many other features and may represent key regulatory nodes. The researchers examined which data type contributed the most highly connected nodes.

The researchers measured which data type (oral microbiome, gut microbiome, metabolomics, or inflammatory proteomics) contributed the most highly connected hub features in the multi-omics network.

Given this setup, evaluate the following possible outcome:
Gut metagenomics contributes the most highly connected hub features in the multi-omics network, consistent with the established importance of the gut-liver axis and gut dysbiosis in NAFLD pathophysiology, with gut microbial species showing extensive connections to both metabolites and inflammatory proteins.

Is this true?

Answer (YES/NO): NO